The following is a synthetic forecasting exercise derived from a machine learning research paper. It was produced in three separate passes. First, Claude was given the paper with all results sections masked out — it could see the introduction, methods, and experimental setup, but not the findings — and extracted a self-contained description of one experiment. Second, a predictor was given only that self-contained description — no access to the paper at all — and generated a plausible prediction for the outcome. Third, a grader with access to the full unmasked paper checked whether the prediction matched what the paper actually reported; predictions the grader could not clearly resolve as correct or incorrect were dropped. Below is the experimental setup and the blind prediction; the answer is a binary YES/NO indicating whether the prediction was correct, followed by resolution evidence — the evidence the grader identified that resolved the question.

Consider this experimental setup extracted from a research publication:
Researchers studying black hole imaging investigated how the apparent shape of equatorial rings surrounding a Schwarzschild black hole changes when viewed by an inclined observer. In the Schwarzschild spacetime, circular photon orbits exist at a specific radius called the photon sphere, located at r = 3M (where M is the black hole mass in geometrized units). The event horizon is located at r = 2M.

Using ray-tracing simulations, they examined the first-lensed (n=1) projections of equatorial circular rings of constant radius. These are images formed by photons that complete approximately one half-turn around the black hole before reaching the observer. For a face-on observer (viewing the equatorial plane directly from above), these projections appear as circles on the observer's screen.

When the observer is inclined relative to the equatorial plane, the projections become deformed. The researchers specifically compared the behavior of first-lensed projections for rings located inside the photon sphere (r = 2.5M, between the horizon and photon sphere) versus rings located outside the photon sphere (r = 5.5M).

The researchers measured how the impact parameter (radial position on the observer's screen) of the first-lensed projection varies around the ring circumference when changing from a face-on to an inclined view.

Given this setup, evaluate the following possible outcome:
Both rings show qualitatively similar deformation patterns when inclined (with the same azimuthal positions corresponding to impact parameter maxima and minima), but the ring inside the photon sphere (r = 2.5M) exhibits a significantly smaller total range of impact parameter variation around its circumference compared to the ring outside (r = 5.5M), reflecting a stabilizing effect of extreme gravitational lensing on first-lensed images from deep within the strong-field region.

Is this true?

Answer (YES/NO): NO